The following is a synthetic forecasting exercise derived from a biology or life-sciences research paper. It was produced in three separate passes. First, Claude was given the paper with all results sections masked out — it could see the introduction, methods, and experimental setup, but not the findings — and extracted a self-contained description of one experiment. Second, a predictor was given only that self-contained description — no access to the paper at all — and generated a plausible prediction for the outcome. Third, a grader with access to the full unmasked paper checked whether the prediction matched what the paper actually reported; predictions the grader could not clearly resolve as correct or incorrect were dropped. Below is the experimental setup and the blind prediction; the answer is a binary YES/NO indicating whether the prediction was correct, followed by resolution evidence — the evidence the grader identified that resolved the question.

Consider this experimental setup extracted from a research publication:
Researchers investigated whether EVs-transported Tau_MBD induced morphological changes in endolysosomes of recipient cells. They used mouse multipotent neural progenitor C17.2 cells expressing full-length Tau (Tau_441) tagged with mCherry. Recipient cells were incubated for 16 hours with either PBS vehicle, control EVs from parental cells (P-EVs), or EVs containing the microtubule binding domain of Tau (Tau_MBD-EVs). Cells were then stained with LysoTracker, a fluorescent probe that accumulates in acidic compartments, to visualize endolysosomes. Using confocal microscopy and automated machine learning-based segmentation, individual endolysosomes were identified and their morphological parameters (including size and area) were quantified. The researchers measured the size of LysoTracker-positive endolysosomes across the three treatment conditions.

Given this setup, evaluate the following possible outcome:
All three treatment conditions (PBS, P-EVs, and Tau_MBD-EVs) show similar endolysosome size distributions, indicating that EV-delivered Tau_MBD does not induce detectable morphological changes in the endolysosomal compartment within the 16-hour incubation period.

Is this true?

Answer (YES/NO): NO